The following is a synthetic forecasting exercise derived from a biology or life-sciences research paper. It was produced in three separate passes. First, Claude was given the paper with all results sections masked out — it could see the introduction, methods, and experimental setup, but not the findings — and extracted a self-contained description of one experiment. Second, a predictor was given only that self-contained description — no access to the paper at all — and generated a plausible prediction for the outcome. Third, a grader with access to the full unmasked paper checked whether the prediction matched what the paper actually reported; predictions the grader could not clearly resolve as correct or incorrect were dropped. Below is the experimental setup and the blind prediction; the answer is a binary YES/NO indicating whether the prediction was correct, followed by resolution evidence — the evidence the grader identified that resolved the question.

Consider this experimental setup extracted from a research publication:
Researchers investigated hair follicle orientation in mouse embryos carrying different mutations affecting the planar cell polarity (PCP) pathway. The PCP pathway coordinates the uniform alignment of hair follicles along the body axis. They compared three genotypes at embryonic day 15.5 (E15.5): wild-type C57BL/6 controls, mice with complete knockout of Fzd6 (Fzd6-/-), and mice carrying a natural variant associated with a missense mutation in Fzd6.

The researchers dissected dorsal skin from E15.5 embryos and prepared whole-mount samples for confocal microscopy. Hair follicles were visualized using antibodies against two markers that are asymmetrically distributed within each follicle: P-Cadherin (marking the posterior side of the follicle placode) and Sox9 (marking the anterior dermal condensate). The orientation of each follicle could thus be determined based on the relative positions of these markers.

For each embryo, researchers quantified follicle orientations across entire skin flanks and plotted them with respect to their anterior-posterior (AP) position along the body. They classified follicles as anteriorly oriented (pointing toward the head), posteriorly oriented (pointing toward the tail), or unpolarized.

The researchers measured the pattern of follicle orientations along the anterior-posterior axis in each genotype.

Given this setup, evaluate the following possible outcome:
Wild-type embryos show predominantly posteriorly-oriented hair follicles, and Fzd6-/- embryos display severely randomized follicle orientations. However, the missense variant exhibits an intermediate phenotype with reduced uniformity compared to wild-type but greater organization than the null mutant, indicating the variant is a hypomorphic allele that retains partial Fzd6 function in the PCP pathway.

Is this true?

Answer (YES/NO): NO